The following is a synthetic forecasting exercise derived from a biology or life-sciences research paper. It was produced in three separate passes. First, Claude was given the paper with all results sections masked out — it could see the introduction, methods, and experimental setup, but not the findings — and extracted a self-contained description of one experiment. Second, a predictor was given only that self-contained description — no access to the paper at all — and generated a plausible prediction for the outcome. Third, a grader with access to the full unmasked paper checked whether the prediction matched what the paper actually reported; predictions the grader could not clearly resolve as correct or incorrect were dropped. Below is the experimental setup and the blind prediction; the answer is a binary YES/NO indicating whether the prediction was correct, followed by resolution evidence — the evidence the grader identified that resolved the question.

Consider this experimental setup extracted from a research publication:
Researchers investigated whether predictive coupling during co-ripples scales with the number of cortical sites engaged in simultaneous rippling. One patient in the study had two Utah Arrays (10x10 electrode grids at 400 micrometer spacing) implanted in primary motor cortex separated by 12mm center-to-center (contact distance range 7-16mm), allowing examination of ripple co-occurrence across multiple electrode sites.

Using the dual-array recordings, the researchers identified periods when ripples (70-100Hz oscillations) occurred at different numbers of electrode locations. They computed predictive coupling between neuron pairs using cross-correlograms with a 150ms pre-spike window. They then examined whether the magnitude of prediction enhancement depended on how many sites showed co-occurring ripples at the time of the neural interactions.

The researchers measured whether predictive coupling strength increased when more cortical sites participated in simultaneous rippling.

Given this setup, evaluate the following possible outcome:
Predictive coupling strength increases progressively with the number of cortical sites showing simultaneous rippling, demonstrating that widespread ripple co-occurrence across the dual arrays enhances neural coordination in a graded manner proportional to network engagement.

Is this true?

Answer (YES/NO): NO